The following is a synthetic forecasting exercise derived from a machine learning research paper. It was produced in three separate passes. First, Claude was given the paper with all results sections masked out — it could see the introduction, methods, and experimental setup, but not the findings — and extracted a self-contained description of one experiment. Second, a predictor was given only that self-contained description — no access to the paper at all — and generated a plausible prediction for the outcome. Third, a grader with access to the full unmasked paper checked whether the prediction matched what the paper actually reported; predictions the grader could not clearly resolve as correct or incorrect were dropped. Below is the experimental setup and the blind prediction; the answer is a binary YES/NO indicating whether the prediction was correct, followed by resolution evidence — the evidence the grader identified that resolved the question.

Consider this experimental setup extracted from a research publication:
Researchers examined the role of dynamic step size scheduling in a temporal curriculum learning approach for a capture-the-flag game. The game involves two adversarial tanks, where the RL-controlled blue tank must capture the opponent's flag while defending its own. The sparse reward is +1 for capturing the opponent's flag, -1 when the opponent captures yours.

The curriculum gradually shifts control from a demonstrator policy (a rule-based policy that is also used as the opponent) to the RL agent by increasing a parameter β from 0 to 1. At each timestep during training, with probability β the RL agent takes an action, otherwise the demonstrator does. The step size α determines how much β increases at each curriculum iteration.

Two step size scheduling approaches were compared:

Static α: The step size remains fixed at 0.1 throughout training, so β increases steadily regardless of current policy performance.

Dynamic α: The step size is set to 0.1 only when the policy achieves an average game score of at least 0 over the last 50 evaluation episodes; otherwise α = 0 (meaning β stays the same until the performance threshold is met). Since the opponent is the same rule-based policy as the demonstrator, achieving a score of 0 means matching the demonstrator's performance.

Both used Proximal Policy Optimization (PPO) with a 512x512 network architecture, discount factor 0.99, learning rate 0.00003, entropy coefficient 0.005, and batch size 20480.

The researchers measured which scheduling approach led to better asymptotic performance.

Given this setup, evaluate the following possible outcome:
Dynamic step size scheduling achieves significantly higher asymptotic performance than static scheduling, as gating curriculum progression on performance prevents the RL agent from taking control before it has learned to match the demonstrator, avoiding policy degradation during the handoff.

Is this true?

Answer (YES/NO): YES